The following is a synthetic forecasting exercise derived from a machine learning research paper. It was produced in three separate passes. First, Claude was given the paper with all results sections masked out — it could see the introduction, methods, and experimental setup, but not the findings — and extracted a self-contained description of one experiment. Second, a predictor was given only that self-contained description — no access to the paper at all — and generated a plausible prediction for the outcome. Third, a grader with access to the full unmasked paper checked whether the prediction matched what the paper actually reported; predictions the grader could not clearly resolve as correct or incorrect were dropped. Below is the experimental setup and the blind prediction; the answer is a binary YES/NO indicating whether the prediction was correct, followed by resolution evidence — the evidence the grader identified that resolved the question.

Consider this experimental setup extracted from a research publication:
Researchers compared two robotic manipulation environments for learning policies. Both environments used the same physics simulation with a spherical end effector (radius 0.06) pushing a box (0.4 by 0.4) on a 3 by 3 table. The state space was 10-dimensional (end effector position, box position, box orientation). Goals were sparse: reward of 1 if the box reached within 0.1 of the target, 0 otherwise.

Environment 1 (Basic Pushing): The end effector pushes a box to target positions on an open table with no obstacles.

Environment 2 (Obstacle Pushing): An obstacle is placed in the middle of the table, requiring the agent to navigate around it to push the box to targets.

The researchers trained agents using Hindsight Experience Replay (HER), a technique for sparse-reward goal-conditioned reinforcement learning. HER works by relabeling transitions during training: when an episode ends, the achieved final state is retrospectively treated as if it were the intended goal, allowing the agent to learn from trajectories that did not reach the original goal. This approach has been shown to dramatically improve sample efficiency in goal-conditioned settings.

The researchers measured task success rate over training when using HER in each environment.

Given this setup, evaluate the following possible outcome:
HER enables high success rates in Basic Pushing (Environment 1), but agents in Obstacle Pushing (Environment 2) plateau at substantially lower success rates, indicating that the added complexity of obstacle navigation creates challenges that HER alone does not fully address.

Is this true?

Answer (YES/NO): YES